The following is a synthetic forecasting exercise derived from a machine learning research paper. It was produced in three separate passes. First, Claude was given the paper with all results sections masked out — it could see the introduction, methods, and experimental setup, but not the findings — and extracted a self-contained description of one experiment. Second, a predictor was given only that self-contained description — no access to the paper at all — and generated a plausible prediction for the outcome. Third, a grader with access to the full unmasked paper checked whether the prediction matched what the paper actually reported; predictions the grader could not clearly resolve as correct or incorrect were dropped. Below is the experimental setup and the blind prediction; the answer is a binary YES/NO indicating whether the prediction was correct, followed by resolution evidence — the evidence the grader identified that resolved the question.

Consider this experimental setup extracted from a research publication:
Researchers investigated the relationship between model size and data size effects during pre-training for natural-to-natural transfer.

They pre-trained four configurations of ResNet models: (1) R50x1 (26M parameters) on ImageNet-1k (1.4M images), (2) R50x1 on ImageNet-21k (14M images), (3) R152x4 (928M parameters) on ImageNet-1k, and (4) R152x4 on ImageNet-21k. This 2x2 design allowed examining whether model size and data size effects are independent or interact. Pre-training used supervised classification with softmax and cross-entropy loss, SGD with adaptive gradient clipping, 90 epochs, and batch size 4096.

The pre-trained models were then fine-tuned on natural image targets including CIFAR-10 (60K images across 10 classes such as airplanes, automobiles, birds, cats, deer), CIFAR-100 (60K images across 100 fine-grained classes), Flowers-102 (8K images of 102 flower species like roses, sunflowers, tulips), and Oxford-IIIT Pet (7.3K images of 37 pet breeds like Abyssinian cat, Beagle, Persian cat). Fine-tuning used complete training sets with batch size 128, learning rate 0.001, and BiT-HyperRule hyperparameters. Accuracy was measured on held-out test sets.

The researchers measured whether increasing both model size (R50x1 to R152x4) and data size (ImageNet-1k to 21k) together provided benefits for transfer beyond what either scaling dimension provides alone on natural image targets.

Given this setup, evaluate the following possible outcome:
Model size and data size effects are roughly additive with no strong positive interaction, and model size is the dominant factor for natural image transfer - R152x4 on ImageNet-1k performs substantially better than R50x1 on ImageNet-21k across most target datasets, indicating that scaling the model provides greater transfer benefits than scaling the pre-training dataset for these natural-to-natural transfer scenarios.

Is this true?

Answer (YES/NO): NO